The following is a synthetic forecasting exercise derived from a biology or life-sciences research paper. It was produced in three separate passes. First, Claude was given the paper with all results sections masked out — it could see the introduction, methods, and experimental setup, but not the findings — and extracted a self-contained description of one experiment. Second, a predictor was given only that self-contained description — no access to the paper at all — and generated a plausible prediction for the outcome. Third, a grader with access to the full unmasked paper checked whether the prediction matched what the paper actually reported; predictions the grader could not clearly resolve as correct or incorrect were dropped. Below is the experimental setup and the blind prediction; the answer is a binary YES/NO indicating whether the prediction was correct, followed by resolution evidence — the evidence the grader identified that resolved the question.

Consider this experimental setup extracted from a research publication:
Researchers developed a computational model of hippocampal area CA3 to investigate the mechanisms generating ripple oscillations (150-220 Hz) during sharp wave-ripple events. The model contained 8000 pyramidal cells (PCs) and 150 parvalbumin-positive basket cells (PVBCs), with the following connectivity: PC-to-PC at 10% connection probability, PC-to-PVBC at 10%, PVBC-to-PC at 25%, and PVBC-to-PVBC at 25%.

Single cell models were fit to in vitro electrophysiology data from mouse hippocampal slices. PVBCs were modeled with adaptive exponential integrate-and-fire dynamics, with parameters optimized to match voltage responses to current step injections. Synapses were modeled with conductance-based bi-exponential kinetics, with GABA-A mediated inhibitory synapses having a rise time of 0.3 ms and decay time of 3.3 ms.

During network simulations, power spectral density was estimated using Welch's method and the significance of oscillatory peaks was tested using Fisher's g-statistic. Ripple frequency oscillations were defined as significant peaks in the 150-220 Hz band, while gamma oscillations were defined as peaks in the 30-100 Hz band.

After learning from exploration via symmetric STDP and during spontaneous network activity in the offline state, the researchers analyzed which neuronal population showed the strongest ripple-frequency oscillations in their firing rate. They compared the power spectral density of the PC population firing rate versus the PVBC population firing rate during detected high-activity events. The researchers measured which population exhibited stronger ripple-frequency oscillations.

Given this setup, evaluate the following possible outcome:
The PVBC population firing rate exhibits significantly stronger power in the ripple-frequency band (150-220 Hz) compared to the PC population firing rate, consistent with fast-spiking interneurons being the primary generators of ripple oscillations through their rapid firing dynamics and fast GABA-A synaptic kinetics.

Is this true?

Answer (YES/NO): YES